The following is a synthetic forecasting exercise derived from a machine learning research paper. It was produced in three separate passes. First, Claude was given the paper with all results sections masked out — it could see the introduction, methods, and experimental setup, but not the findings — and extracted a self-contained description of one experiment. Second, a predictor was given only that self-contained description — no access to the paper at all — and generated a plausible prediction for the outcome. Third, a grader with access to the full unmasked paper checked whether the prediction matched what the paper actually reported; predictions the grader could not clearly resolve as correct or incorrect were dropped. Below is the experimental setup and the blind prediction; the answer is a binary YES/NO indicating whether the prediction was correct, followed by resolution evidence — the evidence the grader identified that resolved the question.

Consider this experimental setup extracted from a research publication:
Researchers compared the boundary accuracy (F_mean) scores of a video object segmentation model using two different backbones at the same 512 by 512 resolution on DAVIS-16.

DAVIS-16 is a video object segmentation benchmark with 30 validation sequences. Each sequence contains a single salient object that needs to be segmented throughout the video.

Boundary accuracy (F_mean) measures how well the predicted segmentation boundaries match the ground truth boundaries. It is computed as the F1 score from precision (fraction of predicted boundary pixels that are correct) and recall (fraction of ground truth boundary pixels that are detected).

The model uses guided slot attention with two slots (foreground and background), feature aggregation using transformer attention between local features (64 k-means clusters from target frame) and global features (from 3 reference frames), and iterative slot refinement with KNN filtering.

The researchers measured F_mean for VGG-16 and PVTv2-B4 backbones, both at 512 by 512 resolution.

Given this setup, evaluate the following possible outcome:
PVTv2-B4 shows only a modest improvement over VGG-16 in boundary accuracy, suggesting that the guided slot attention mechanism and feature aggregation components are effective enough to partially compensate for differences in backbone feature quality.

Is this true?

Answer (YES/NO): YES